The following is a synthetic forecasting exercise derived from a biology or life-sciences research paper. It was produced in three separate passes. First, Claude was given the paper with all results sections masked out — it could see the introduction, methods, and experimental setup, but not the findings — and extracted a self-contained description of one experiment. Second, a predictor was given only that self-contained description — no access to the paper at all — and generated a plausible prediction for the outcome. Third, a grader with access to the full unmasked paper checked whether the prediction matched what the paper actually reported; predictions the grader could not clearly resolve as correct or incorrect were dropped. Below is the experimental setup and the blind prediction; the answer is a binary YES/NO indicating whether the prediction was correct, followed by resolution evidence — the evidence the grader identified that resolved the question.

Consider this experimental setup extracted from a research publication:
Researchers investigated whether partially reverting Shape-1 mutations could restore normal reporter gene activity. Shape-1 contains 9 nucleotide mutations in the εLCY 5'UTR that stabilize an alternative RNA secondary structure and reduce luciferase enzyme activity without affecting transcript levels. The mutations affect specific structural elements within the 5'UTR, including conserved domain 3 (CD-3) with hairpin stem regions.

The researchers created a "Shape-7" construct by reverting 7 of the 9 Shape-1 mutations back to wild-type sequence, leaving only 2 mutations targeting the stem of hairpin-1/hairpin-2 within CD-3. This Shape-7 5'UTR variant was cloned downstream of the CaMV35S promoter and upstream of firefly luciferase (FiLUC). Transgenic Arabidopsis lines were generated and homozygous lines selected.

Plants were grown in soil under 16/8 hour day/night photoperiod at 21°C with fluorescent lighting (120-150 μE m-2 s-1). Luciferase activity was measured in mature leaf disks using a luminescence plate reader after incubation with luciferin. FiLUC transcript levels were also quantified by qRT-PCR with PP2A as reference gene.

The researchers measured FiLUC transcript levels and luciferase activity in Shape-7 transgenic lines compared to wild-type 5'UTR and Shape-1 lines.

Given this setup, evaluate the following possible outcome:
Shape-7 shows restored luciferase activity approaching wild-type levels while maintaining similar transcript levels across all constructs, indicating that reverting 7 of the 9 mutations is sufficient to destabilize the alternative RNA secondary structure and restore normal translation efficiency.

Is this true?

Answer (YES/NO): NO